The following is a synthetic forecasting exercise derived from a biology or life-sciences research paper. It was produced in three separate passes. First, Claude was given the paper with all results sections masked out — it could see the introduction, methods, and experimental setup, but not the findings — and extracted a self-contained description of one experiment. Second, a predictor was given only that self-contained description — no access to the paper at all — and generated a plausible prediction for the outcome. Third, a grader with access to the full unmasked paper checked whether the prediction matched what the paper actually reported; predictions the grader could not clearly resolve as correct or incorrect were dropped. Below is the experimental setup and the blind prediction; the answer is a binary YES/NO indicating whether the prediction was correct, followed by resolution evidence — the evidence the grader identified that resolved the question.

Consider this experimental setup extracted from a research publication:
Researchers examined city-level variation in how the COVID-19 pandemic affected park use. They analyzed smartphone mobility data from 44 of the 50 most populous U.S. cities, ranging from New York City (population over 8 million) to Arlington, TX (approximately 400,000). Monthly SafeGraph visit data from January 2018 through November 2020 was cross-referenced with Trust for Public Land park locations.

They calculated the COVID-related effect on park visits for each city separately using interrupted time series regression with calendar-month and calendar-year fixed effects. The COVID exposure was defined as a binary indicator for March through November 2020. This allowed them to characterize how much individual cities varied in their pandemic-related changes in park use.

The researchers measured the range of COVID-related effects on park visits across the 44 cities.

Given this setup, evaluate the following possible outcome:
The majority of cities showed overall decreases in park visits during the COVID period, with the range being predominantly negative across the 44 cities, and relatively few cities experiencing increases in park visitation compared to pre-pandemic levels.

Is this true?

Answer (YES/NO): YES